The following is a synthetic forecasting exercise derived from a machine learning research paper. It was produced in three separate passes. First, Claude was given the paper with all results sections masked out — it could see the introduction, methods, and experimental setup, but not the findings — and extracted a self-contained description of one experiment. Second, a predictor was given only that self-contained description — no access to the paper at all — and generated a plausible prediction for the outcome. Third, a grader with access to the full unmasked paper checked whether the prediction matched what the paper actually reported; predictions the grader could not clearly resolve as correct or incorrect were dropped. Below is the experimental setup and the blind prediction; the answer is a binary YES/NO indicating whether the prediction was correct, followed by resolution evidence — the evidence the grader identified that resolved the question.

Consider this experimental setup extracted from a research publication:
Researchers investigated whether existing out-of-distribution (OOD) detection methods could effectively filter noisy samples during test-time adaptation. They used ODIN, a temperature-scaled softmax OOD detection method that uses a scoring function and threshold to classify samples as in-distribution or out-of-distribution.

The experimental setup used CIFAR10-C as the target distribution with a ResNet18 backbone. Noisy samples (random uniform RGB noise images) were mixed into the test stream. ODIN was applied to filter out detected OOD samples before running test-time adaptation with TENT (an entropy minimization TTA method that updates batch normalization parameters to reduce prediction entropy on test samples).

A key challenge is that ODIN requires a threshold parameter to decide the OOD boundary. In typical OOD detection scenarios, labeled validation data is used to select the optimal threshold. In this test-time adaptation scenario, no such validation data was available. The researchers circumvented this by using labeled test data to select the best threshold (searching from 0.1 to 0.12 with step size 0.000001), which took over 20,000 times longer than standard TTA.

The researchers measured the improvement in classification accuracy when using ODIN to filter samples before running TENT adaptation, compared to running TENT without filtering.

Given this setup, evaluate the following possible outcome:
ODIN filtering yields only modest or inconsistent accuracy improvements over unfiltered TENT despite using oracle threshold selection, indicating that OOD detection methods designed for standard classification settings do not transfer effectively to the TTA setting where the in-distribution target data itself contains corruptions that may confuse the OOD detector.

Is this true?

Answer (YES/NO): YES